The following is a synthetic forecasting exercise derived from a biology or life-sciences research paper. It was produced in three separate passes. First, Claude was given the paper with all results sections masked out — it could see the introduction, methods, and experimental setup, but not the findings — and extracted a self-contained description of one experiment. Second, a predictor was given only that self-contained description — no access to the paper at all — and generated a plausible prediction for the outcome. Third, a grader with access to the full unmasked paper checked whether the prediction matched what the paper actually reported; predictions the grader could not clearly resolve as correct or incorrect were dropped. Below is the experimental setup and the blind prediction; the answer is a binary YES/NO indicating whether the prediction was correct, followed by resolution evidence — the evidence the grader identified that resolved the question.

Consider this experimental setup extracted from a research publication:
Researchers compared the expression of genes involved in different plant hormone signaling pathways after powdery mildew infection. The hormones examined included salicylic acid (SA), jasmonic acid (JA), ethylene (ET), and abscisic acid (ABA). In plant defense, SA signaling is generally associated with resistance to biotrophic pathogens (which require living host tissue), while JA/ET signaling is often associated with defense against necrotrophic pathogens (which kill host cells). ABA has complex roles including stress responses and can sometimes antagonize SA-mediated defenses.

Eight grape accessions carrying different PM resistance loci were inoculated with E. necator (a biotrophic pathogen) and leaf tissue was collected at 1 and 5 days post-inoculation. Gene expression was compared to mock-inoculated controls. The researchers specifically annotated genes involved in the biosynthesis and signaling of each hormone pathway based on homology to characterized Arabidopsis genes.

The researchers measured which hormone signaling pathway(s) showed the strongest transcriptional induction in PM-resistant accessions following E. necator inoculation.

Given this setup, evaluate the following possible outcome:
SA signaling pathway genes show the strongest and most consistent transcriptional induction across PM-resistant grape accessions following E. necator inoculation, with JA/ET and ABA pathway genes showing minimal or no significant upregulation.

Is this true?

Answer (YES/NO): NO